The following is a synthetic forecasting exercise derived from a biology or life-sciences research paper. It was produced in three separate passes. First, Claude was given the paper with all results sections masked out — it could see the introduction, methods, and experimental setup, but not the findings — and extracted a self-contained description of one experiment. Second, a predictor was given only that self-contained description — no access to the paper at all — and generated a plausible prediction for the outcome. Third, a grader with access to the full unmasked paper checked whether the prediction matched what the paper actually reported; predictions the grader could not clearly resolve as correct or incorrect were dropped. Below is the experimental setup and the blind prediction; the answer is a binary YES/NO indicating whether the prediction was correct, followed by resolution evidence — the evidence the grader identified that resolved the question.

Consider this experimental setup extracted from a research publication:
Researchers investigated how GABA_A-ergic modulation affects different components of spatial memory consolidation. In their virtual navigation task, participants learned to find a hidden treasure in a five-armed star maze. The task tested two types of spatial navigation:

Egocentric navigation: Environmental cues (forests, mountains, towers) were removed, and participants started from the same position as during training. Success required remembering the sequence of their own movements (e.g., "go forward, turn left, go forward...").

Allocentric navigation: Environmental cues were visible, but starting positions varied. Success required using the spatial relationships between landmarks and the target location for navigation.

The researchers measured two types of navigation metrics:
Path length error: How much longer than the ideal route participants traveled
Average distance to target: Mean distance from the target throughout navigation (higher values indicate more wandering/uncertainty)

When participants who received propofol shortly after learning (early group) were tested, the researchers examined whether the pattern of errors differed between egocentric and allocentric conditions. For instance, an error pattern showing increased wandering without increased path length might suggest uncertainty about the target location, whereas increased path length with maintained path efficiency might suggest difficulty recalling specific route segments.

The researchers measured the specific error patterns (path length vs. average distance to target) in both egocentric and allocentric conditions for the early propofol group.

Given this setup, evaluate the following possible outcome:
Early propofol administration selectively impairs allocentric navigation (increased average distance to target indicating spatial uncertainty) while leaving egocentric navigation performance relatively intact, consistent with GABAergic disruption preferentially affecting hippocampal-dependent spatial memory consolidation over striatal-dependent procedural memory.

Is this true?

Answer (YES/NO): NO